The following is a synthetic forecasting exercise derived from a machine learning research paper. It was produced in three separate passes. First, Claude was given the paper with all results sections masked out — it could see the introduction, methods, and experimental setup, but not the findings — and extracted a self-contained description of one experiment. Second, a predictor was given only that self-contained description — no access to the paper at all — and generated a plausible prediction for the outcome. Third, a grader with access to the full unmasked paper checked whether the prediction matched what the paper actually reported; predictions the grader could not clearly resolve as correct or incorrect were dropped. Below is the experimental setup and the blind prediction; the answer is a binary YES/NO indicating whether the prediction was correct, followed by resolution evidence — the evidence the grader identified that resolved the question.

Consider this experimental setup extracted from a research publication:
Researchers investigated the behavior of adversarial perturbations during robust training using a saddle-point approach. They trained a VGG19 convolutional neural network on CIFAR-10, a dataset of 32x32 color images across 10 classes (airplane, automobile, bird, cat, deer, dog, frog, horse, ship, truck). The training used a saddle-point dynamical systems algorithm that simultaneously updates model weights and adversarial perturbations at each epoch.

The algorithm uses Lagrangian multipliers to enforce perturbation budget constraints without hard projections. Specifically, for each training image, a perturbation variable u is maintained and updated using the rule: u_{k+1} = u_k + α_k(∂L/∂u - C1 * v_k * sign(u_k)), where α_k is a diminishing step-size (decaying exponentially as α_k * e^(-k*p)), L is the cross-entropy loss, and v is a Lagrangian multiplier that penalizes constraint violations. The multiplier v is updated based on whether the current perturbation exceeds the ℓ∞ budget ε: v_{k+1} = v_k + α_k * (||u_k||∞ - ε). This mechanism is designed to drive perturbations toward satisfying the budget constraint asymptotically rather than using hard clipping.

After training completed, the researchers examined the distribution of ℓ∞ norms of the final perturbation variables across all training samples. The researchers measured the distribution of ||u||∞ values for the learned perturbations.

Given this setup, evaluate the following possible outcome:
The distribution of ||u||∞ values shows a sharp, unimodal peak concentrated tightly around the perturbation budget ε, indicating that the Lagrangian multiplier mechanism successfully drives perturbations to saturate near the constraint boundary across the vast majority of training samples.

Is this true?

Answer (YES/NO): NO